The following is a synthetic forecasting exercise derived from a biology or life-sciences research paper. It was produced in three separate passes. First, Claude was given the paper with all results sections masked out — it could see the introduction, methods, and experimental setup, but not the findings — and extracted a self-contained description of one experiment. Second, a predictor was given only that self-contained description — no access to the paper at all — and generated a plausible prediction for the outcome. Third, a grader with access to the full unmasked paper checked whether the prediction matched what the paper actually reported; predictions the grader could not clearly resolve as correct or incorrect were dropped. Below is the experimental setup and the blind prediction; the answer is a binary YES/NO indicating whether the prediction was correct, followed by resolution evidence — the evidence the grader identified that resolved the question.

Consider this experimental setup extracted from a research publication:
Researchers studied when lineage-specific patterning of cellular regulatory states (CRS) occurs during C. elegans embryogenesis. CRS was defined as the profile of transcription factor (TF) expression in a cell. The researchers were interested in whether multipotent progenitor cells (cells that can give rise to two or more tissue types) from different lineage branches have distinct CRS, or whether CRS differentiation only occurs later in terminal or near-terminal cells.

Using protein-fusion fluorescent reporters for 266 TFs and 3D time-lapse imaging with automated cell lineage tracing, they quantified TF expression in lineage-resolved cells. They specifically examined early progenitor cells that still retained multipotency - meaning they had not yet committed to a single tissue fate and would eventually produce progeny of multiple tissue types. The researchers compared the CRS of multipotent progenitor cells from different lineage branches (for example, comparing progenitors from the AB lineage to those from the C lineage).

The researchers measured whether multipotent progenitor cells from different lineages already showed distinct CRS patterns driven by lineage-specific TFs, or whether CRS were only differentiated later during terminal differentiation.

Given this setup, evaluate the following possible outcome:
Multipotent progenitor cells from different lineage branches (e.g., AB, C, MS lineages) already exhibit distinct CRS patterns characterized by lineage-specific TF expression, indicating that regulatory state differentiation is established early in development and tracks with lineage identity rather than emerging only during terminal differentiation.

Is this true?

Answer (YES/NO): YES